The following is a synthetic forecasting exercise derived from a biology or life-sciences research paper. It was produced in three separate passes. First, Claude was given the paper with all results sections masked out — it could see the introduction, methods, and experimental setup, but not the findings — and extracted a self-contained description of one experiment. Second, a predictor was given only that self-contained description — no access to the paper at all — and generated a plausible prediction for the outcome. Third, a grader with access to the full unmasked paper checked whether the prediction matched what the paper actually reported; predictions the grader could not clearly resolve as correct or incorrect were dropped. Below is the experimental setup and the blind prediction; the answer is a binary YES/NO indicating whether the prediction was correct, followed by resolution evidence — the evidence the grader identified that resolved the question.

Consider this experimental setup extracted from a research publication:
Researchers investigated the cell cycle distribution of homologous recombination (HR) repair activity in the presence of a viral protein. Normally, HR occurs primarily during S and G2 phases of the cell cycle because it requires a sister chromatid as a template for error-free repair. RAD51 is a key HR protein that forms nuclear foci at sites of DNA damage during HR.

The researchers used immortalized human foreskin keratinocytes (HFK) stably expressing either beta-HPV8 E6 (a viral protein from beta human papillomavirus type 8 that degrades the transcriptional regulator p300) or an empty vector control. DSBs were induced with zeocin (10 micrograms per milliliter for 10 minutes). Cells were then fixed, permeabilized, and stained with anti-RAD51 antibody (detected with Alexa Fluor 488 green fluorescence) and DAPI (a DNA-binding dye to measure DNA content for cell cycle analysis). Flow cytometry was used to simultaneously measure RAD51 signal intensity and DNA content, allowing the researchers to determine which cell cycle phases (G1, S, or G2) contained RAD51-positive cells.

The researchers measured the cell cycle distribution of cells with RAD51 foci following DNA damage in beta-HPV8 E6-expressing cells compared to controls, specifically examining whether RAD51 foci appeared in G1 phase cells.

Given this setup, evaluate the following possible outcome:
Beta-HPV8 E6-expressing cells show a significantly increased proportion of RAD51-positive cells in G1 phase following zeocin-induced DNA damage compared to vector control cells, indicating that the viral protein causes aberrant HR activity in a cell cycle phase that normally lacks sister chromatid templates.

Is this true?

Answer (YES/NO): YES